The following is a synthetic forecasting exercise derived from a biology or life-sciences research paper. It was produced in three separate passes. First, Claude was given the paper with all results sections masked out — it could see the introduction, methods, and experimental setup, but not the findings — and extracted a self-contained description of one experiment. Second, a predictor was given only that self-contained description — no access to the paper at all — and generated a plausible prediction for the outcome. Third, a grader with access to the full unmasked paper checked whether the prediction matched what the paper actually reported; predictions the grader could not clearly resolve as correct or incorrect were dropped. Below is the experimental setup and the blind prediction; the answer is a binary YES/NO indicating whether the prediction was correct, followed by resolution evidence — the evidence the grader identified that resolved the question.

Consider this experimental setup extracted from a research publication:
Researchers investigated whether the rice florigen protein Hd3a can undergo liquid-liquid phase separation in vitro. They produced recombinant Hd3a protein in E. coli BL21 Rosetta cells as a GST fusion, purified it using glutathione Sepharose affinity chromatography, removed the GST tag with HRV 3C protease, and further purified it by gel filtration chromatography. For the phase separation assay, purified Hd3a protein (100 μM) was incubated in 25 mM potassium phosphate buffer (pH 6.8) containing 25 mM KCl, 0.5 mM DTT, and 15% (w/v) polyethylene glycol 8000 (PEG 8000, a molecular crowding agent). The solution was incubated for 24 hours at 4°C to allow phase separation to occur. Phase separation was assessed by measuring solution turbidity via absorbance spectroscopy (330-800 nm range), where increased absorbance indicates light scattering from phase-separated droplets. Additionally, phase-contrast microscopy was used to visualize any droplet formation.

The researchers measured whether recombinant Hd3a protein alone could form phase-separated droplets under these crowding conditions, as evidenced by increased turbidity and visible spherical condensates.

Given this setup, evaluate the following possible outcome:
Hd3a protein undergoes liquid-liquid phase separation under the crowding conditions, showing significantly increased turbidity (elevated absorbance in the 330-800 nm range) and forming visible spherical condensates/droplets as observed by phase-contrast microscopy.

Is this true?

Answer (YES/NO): YES